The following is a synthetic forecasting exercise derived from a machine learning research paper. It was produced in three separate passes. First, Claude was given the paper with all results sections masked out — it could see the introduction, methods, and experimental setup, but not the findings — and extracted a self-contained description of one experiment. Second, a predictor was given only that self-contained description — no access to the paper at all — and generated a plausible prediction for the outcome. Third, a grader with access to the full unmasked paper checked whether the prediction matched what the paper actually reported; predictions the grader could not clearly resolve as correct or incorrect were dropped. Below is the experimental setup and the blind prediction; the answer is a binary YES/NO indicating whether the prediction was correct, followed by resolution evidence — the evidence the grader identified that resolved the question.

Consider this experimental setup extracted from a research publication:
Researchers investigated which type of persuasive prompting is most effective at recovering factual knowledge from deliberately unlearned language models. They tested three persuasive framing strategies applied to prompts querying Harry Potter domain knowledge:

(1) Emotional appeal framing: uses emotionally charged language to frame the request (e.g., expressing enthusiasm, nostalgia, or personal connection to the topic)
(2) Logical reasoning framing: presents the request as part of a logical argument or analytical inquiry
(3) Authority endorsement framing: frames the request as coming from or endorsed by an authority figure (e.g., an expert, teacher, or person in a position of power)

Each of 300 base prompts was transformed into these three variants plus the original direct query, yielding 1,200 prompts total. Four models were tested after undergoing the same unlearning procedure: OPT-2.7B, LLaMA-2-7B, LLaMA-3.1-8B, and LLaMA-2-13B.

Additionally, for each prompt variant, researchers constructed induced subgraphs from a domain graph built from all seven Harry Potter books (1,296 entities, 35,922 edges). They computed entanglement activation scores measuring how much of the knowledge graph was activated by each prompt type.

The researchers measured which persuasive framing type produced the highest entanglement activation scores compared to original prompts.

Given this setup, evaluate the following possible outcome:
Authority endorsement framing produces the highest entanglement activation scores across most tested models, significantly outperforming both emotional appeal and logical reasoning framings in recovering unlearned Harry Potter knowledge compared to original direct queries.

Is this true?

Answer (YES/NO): YES